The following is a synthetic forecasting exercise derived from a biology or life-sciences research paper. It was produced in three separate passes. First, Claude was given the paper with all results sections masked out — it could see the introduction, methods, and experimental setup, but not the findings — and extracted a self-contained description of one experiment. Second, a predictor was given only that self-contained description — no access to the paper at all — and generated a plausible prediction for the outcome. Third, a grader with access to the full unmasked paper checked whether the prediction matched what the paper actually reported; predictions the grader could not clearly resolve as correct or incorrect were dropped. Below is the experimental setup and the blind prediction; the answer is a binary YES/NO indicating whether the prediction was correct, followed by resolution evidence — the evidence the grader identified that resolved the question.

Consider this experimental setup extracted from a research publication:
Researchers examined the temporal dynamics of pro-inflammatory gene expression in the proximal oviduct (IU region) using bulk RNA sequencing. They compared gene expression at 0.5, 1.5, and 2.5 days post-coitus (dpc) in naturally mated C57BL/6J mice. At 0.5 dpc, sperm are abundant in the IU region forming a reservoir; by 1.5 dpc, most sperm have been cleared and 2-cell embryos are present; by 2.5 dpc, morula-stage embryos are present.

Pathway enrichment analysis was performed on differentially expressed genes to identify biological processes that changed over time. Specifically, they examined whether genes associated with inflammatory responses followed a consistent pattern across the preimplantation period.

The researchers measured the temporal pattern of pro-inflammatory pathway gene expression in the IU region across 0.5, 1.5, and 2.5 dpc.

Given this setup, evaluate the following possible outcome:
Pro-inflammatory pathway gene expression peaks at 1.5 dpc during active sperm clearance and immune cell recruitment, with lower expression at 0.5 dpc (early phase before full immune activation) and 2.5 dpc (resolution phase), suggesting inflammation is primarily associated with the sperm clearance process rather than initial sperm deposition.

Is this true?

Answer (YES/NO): NO